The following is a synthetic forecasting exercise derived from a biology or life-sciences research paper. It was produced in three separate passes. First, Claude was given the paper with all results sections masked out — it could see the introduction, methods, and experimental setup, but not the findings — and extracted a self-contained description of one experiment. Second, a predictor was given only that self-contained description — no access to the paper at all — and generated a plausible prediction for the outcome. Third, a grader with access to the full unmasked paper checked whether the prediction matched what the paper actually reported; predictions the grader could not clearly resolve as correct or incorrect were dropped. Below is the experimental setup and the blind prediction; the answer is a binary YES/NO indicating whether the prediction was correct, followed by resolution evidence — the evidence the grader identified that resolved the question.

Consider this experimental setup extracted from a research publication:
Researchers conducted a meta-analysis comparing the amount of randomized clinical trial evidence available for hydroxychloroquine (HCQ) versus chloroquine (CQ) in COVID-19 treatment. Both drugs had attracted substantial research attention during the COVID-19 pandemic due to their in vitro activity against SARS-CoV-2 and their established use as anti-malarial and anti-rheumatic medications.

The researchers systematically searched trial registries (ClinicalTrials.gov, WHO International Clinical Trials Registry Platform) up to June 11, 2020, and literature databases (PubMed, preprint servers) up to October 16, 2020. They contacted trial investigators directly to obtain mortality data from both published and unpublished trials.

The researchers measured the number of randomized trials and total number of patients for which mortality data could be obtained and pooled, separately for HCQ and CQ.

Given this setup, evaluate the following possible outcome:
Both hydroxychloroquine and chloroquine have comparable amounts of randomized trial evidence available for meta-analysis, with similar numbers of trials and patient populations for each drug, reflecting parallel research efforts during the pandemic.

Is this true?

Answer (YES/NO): NO